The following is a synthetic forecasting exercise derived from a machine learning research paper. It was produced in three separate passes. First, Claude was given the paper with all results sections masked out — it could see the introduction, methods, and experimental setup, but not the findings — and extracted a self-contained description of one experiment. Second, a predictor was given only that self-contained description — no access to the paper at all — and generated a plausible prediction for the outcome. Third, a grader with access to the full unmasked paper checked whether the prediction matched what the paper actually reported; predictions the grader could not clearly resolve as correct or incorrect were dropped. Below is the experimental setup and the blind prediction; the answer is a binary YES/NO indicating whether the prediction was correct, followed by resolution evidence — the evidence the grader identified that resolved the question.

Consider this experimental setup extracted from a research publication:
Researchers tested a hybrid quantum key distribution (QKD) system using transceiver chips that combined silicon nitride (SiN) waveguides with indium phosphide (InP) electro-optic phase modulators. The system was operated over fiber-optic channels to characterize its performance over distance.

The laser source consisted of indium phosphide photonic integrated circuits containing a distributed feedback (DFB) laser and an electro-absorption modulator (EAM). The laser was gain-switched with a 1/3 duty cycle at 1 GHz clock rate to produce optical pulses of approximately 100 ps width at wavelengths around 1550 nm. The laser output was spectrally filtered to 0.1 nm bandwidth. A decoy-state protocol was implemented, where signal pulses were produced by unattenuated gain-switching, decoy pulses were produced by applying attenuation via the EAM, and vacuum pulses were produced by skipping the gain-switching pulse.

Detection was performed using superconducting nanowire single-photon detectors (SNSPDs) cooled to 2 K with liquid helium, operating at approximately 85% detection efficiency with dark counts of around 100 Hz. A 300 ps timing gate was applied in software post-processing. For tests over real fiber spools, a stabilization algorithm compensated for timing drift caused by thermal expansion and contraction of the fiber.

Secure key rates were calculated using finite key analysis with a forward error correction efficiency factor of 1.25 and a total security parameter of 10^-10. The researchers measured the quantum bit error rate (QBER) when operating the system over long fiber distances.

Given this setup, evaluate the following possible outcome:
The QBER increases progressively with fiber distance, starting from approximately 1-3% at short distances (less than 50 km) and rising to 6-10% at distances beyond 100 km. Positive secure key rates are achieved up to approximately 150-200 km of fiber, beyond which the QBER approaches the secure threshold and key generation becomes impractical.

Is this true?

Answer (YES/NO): NO